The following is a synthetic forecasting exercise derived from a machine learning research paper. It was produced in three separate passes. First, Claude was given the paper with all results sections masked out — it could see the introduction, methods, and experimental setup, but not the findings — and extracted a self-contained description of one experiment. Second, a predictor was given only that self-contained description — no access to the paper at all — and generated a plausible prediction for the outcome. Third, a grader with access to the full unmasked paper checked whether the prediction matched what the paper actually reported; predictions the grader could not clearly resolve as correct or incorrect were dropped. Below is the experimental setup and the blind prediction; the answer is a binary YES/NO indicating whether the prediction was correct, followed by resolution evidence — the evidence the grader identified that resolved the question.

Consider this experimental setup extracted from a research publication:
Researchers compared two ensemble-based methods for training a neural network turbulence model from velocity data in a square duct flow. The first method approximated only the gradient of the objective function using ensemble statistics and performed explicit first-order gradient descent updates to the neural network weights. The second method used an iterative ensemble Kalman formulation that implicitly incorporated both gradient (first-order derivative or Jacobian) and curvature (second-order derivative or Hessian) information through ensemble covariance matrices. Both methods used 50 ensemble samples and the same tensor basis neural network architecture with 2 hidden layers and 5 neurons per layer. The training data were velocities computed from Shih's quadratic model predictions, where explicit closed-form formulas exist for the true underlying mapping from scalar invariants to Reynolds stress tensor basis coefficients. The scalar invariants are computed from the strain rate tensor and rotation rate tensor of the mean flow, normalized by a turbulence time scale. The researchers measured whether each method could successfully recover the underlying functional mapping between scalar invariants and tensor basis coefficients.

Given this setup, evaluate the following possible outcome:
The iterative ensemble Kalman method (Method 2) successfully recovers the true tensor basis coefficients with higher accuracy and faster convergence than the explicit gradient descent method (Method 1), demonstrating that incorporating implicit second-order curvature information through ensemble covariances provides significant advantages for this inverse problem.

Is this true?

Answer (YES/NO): YES